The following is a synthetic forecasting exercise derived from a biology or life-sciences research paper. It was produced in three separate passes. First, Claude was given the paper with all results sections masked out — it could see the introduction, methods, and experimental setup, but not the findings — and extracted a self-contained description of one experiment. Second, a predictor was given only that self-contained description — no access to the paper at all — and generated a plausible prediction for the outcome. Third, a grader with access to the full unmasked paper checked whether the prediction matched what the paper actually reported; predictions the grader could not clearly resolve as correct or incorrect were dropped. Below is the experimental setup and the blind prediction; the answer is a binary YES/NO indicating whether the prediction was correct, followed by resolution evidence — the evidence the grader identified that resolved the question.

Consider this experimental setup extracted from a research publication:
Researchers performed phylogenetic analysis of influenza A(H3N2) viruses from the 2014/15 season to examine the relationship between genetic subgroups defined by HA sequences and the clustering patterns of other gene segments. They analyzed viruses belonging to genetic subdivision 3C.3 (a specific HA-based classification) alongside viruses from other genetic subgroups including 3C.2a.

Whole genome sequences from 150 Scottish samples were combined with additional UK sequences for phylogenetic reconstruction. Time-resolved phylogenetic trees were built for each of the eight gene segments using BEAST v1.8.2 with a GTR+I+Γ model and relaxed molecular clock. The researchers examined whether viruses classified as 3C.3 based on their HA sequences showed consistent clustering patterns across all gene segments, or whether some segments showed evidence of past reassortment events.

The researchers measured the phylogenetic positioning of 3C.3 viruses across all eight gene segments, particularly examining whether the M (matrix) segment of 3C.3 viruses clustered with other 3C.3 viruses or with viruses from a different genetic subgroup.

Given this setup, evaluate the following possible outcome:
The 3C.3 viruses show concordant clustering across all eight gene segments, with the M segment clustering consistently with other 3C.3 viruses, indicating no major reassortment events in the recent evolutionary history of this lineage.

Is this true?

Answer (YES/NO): NO